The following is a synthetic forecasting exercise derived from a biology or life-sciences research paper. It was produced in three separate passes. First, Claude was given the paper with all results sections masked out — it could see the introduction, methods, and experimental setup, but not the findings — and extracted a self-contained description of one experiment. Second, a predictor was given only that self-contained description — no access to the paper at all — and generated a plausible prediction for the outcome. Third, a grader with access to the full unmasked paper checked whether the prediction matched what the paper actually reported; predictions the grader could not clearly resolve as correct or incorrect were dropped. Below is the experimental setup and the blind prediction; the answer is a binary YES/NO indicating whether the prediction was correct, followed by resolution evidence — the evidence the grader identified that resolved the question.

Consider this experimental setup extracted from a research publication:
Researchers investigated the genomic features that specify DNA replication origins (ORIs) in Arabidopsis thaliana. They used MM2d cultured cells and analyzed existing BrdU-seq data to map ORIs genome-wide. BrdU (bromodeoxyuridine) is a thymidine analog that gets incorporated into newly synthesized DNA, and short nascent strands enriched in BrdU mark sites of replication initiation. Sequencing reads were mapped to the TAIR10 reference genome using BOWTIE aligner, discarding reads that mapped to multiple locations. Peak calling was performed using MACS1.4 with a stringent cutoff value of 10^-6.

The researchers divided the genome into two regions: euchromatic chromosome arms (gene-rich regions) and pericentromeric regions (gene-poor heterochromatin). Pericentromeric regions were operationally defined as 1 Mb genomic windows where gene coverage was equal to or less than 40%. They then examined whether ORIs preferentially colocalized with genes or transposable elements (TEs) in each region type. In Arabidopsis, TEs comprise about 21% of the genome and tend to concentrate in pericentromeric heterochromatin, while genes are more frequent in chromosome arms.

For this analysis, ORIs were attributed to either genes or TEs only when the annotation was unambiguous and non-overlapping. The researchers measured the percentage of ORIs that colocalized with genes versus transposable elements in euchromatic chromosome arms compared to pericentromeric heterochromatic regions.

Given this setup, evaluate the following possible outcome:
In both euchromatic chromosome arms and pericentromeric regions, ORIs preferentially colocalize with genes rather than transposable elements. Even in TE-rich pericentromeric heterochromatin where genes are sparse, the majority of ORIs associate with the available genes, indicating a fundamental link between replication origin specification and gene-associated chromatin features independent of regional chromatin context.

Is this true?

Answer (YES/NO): NO